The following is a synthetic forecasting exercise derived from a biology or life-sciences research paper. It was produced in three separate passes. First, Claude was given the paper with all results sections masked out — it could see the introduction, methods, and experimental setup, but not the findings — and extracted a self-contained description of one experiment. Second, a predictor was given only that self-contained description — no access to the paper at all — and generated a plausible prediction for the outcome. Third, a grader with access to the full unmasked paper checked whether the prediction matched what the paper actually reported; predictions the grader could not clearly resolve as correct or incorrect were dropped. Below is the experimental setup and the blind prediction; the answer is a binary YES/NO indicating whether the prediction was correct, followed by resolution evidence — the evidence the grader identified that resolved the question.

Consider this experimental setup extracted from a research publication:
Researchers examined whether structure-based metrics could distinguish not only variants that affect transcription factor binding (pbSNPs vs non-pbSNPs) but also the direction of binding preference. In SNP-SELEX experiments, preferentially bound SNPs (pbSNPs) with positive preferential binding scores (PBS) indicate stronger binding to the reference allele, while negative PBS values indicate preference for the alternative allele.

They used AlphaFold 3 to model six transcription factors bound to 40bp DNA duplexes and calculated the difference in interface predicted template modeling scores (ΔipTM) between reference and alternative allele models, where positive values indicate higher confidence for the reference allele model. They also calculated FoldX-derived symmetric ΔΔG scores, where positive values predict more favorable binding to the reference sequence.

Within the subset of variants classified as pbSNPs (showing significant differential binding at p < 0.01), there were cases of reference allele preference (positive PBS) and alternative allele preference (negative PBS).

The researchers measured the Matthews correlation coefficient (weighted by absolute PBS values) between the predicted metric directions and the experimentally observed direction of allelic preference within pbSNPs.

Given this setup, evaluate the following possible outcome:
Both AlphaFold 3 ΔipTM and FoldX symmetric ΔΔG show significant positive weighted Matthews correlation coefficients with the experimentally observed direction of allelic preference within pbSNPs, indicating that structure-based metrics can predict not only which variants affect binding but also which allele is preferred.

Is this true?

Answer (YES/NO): YES